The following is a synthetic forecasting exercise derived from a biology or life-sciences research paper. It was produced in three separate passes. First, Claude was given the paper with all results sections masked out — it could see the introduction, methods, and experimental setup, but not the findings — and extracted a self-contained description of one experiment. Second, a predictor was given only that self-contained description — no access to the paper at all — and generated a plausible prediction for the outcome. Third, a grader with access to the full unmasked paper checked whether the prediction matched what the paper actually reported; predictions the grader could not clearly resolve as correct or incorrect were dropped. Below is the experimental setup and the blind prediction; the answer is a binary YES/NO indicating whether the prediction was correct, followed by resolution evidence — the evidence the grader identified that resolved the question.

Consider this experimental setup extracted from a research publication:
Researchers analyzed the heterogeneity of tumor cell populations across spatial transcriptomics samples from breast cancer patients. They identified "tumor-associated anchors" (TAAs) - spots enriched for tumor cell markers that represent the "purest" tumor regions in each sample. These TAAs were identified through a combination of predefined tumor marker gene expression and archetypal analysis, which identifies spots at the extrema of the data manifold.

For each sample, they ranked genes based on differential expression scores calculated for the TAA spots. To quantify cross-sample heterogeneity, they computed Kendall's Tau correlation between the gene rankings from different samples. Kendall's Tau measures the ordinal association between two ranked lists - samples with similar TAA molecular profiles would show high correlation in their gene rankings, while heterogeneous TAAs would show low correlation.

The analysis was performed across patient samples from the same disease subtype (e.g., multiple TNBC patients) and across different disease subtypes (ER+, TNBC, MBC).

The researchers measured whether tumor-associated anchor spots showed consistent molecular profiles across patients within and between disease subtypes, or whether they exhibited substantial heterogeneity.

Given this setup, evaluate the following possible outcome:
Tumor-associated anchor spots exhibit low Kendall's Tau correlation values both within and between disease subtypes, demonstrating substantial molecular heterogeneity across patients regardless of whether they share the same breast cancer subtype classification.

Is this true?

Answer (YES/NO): NO